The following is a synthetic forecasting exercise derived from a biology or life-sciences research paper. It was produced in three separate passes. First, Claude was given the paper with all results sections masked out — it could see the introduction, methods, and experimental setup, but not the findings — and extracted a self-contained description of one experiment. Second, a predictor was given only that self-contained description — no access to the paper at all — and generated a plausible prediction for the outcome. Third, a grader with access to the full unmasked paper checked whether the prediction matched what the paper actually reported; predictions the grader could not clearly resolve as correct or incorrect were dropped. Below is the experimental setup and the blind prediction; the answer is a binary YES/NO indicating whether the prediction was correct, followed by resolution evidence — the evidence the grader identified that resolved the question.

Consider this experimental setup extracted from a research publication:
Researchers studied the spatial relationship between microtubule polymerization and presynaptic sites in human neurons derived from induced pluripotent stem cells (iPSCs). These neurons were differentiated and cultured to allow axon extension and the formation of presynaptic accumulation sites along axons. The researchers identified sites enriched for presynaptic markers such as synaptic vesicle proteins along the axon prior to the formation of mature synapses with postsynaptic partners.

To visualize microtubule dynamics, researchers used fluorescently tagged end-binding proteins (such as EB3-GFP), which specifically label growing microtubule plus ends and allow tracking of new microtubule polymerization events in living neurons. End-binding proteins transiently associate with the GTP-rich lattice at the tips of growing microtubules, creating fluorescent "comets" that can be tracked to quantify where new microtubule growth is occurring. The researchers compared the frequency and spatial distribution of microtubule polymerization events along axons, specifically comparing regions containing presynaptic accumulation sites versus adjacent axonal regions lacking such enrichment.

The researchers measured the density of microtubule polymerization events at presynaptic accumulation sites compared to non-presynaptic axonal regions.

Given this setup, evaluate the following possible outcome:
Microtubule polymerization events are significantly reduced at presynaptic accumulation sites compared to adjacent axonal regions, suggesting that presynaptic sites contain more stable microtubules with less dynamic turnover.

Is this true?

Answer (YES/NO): NO